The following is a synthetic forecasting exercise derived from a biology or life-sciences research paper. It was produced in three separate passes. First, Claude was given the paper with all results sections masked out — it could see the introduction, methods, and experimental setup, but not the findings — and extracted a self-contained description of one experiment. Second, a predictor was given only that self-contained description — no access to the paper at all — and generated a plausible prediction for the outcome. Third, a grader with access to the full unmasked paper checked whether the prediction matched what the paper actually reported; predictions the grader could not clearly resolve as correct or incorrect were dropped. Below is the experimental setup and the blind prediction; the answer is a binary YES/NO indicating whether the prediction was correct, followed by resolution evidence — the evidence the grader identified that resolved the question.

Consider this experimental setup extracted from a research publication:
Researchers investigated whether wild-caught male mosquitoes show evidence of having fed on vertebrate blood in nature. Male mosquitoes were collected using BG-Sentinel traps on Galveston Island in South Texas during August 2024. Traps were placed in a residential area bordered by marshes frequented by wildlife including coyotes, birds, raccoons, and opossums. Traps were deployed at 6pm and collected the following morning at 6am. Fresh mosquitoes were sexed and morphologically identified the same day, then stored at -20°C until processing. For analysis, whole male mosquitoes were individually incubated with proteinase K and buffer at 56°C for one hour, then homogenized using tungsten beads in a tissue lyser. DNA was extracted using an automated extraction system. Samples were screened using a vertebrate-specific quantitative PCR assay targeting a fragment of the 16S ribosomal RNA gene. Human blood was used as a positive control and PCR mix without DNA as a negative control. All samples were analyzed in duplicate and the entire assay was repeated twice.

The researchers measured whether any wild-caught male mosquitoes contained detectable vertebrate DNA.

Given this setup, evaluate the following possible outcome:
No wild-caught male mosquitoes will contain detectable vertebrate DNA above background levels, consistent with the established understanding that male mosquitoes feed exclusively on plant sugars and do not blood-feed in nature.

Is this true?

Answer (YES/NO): NO